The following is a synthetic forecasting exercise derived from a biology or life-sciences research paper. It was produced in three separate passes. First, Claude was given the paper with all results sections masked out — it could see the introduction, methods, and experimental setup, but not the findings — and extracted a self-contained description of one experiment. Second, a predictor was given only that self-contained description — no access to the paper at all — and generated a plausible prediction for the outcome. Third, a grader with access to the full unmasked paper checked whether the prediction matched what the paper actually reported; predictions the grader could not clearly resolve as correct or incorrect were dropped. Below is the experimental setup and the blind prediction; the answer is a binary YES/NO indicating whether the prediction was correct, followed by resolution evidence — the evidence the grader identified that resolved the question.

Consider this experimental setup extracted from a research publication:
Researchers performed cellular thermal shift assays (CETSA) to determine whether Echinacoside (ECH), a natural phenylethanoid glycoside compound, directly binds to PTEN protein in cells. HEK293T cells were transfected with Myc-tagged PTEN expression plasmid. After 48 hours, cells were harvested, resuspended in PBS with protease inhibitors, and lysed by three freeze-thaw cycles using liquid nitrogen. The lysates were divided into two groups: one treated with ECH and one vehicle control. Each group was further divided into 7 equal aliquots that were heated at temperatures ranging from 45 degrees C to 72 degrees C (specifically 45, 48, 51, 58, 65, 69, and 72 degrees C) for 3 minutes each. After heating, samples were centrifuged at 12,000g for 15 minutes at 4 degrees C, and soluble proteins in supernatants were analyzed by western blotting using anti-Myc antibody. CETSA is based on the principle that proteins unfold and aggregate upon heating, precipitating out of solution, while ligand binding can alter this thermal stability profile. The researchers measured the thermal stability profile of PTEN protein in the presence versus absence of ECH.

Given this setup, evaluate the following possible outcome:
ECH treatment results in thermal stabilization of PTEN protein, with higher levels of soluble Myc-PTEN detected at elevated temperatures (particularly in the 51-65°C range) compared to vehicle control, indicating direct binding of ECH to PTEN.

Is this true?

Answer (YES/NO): YES